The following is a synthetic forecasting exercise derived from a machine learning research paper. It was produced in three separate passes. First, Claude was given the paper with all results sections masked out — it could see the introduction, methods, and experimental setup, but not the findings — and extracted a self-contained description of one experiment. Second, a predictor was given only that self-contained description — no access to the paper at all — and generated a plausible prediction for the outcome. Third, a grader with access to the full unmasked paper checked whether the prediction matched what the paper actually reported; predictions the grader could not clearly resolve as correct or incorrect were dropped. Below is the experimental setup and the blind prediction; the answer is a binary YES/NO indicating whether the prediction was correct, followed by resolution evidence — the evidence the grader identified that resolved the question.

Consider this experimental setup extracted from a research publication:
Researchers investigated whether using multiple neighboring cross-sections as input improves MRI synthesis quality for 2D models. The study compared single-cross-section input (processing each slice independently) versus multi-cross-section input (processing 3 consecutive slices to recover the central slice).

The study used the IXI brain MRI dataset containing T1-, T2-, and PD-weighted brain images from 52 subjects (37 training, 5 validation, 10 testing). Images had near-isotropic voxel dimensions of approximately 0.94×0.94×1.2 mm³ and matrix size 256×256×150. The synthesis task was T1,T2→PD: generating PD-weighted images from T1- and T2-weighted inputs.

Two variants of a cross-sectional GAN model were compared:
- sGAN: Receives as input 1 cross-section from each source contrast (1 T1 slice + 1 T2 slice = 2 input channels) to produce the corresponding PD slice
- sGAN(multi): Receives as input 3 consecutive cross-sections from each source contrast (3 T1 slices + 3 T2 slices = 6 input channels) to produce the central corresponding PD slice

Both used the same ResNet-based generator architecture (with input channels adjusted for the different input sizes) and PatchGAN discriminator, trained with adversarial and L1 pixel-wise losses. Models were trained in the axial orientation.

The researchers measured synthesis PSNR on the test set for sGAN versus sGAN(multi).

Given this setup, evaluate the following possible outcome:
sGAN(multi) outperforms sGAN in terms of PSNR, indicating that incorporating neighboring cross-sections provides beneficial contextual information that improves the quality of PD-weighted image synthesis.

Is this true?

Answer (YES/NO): NO